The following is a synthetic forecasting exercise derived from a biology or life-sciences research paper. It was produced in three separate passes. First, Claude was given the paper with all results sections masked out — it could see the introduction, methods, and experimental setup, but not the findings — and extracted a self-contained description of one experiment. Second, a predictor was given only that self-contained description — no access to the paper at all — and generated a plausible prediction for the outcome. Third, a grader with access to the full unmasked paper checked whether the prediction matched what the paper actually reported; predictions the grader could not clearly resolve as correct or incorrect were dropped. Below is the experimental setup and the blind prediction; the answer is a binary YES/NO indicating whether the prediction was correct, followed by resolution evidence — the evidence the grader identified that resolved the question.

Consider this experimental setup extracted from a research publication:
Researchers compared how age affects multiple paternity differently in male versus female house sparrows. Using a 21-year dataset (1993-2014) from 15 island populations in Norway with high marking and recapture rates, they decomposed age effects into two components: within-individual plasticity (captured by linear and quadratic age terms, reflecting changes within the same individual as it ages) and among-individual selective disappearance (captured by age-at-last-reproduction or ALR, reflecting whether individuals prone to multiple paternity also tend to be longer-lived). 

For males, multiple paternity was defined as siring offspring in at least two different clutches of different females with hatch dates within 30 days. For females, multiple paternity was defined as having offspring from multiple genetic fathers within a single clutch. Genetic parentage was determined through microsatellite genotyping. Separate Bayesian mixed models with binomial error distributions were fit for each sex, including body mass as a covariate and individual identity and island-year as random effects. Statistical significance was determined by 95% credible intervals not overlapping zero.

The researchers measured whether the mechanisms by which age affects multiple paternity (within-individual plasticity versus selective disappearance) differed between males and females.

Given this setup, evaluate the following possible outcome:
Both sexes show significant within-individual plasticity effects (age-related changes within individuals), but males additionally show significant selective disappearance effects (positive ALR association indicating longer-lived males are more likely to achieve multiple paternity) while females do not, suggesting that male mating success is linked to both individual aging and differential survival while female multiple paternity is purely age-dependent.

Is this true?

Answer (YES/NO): NO